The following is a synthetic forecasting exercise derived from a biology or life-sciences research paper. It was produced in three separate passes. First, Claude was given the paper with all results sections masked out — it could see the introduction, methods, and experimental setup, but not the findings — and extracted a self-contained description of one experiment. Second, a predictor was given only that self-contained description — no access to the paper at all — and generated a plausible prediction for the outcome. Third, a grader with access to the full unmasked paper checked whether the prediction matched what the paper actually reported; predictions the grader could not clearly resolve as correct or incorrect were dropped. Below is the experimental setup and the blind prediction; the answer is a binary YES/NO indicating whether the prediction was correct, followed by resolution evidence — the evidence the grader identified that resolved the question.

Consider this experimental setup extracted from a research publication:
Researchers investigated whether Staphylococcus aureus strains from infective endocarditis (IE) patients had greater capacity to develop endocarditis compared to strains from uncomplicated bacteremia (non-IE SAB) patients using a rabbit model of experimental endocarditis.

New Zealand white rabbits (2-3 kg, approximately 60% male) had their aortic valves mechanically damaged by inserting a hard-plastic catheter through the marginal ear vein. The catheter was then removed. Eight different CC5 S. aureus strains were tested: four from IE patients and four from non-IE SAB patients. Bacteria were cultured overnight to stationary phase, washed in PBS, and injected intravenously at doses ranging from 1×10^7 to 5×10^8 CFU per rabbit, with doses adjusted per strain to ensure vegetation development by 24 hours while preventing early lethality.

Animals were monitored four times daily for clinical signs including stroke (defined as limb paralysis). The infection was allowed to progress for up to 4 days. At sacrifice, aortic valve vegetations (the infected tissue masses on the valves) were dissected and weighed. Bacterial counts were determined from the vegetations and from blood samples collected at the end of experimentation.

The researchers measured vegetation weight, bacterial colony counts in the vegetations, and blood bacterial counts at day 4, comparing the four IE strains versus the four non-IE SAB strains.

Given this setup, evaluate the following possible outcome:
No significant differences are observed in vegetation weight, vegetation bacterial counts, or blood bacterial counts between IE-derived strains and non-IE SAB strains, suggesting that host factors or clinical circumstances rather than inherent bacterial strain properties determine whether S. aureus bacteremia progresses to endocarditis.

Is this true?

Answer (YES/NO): YES